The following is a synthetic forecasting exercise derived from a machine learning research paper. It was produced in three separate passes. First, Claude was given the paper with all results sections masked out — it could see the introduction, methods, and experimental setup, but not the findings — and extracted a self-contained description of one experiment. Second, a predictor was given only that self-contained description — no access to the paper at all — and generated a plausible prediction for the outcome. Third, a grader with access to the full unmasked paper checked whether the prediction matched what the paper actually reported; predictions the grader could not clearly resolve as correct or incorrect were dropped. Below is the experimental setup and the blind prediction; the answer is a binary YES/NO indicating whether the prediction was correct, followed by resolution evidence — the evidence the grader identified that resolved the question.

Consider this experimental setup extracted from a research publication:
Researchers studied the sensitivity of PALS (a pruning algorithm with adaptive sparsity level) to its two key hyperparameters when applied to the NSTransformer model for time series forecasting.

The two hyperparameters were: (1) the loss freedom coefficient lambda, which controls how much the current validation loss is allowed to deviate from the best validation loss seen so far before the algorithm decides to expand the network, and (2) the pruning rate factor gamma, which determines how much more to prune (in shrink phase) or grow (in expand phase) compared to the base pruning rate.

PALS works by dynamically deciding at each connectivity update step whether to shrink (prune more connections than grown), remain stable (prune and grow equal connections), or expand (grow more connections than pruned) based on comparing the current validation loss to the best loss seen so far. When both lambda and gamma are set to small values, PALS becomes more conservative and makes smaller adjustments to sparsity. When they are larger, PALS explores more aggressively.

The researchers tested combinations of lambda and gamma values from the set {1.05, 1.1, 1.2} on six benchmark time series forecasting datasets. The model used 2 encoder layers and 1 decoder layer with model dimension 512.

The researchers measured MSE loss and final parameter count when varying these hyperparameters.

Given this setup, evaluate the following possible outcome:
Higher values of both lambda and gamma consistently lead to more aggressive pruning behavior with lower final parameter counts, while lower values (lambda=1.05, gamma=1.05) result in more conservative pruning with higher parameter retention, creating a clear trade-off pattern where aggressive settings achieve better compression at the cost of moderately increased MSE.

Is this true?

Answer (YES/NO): NO